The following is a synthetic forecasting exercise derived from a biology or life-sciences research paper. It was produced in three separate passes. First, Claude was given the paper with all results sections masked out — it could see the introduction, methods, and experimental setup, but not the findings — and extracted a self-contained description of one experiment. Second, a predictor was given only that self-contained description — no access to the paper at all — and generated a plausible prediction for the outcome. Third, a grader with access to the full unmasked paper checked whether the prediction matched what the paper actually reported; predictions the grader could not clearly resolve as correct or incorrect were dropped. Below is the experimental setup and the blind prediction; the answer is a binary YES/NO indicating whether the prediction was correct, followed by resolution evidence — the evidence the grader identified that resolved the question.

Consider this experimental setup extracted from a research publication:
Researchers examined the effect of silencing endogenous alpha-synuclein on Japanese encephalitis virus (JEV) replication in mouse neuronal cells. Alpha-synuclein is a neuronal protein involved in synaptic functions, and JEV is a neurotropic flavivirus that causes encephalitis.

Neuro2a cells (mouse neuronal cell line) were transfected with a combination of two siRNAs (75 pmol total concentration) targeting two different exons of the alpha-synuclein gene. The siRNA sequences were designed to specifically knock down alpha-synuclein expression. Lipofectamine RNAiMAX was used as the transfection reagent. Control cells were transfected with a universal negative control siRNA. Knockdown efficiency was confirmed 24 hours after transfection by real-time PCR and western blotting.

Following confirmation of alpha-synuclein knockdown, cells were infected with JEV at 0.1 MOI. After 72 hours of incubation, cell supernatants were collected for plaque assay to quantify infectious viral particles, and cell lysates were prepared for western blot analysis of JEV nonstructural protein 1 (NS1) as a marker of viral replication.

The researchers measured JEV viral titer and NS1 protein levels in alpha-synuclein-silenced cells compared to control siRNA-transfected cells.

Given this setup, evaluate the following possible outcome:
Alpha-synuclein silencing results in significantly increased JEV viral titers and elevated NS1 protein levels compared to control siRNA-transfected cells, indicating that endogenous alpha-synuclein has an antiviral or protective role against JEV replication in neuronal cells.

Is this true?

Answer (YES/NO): NO